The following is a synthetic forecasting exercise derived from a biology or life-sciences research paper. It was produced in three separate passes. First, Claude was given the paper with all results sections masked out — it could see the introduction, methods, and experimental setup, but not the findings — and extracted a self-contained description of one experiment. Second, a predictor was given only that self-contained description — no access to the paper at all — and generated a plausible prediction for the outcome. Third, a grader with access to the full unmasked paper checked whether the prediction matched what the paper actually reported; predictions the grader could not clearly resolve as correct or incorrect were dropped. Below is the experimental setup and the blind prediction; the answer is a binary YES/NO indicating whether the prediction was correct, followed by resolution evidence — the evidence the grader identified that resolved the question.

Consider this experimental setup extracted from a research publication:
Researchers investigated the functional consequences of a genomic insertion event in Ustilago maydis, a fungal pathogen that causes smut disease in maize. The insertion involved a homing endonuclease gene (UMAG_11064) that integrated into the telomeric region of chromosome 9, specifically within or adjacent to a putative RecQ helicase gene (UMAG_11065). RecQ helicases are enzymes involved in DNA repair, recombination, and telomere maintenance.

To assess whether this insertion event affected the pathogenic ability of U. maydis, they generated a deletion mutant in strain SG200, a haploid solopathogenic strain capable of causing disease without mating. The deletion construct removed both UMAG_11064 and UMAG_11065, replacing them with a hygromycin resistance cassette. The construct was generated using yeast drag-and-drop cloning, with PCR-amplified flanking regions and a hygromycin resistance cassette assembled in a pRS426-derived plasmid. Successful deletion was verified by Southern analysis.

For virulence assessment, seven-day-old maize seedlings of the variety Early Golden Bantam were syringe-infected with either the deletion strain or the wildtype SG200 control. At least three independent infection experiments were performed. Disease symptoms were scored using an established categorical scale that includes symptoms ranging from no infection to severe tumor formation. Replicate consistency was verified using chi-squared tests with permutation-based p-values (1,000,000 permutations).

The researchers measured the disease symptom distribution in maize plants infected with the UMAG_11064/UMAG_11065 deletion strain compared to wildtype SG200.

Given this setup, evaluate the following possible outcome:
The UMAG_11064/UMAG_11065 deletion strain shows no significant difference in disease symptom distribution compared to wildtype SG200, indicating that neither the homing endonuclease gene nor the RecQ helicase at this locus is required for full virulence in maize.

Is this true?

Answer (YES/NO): YES